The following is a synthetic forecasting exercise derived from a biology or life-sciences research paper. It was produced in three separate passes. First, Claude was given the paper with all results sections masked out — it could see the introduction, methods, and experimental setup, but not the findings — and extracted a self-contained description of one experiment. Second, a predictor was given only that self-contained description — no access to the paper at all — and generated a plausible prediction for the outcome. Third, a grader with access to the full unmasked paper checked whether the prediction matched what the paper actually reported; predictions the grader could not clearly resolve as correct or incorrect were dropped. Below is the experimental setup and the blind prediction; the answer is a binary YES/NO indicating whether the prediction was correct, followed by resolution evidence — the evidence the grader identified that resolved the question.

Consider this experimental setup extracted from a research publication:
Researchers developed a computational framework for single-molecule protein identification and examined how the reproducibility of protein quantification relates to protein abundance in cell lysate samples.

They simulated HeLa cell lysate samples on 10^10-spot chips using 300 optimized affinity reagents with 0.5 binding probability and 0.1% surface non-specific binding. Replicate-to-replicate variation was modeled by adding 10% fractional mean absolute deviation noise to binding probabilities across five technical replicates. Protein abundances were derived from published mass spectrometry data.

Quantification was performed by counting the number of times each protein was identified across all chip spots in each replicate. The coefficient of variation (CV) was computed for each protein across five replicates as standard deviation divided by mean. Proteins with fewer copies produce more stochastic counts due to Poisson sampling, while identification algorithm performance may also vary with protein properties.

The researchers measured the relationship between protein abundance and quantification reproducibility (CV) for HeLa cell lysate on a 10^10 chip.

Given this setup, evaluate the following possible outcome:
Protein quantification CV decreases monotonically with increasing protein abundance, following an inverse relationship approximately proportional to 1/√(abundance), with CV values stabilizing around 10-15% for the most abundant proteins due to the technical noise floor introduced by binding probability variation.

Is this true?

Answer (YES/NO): NO